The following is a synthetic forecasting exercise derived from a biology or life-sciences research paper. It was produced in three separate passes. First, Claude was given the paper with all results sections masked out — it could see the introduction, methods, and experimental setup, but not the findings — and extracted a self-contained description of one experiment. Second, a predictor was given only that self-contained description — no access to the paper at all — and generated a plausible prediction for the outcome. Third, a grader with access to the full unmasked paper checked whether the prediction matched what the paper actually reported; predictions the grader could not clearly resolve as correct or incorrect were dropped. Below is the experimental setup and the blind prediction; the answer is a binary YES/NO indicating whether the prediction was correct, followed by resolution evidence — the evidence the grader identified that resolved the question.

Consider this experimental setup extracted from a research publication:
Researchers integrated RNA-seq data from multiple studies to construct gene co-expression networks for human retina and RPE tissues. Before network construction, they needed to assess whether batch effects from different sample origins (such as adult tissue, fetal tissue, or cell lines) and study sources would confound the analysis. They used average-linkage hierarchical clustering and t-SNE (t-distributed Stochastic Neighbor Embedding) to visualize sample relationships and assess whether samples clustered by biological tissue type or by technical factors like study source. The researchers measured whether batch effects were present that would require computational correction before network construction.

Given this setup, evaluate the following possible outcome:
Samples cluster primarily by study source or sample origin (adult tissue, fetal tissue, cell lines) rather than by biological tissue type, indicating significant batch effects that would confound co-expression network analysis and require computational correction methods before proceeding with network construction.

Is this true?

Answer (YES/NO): YES